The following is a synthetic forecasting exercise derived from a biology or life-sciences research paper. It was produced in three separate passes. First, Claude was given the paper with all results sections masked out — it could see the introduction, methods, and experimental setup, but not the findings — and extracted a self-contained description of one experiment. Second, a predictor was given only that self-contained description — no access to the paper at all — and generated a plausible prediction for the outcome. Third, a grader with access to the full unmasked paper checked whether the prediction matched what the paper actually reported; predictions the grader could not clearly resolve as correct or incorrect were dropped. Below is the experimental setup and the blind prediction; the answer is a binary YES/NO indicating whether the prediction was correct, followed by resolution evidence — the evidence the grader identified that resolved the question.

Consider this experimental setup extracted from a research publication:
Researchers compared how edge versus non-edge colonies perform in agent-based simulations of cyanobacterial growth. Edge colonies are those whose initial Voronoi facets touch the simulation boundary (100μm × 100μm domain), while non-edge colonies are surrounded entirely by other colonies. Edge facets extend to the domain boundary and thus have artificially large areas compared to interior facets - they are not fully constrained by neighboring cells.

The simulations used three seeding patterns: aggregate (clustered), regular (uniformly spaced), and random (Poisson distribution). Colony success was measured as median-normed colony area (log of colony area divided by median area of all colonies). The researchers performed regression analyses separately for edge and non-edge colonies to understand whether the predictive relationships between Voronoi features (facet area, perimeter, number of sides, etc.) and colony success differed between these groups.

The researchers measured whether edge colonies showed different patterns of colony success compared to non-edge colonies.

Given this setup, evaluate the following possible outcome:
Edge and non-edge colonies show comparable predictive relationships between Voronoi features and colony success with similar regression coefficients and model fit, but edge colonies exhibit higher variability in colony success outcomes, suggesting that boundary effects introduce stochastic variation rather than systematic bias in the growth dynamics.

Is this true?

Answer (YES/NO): NO